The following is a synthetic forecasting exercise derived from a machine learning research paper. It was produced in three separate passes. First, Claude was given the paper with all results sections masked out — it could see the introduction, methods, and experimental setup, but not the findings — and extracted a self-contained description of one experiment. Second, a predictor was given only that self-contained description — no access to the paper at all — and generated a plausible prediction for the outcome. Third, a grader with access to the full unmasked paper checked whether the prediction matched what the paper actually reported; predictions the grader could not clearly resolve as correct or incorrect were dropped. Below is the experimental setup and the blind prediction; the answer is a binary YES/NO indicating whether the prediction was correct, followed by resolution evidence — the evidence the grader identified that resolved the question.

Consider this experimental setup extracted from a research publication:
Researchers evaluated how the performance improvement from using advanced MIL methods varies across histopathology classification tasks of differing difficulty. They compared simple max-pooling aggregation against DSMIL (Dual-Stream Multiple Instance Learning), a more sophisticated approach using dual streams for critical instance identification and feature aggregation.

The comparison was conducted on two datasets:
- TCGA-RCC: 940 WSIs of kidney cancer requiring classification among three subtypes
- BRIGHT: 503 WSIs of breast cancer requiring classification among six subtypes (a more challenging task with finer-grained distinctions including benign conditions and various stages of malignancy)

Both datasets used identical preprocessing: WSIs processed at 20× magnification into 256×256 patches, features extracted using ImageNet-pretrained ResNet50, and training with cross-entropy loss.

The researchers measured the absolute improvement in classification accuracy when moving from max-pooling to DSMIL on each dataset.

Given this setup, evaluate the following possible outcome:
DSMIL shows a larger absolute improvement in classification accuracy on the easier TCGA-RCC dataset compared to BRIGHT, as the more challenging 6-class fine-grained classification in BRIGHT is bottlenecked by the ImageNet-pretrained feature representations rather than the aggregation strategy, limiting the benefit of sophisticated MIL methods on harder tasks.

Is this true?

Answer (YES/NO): NO